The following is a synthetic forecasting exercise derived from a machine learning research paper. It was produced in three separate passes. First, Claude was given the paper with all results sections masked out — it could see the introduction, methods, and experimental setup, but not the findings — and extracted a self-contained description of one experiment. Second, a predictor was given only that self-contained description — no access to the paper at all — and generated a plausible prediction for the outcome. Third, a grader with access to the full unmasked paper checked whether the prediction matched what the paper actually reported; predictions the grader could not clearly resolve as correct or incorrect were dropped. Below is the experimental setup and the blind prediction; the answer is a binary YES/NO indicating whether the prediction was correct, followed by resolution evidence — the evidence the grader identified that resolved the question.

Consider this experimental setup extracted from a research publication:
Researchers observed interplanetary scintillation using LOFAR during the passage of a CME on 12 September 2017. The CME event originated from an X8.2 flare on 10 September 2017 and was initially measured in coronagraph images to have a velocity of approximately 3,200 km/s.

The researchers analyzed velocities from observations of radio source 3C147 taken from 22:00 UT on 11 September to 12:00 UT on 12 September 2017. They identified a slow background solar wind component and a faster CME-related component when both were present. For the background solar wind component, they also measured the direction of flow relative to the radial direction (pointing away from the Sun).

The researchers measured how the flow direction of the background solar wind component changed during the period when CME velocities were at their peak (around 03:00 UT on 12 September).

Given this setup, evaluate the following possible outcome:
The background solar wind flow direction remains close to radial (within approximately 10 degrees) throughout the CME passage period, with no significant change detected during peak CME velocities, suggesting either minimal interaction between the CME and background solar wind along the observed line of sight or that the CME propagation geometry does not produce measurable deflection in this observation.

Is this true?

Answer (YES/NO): NO